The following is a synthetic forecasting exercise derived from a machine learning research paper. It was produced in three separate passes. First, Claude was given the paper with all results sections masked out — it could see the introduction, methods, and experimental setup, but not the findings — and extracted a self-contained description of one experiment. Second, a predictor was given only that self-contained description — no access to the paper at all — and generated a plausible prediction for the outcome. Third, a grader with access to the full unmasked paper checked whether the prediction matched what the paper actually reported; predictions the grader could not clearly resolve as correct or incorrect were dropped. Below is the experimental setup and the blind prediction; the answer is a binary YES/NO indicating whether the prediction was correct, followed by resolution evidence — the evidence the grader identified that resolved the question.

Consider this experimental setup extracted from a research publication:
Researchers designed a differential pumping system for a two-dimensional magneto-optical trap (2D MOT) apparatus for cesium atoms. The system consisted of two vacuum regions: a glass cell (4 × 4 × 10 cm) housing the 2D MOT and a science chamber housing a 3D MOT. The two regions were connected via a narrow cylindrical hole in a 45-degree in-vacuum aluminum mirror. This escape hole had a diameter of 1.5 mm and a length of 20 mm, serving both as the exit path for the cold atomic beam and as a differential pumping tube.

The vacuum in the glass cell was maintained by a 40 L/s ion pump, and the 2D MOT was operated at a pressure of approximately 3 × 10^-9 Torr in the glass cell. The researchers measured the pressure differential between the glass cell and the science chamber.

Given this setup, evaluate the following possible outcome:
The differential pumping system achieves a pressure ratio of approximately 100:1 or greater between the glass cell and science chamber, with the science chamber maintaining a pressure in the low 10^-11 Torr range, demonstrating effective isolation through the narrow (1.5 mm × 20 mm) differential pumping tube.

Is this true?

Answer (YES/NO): NO